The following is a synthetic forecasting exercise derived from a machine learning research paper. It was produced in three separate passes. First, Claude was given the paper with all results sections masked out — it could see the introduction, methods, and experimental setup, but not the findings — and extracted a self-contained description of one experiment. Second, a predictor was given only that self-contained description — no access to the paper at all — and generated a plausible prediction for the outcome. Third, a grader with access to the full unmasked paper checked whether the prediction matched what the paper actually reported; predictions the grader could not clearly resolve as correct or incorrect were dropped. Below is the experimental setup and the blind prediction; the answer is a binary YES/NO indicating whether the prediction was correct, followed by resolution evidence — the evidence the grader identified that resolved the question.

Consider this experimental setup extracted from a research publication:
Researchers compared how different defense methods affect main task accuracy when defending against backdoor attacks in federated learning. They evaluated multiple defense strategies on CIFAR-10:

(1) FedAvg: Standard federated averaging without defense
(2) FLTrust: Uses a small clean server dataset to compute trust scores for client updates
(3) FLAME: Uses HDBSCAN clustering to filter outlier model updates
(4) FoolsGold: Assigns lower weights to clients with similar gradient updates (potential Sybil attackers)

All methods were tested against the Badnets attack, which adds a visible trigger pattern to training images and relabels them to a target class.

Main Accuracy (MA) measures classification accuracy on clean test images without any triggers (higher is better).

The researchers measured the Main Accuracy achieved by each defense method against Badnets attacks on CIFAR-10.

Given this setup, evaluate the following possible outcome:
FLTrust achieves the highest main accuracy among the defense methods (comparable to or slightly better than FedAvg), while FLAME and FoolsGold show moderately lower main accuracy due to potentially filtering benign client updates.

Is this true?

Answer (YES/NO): NO